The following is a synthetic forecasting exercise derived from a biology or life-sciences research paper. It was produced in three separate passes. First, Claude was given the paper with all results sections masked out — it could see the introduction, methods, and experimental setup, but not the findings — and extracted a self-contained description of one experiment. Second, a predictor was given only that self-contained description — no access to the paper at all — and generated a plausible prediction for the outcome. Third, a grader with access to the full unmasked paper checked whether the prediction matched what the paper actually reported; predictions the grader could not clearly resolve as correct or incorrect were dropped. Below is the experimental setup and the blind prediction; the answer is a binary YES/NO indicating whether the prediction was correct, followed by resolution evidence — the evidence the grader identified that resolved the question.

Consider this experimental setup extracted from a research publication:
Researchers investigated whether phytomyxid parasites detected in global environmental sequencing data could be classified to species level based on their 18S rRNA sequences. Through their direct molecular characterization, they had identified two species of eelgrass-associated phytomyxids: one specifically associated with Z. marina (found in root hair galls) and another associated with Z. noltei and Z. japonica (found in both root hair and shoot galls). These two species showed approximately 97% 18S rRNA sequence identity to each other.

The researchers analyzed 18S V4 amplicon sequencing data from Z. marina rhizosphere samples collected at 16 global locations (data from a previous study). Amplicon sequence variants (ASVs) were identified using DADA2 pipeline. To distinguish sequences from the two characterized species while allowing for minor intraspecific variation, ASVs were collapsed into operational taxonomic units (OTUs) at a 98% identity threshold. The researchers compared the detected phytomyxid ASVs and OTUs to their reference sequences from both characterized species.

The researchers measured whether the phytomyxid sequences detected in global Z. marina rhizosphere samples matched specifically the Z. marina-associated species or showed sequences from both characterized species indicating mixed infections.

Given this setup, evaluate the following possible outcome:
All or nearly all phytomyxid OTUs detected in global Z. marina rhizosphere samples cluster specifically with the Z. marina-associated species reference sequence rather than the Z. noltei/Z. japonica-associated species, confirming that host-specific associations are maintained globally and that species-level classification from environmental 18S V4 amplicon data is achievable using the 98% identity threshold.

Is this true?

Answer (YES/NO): NO